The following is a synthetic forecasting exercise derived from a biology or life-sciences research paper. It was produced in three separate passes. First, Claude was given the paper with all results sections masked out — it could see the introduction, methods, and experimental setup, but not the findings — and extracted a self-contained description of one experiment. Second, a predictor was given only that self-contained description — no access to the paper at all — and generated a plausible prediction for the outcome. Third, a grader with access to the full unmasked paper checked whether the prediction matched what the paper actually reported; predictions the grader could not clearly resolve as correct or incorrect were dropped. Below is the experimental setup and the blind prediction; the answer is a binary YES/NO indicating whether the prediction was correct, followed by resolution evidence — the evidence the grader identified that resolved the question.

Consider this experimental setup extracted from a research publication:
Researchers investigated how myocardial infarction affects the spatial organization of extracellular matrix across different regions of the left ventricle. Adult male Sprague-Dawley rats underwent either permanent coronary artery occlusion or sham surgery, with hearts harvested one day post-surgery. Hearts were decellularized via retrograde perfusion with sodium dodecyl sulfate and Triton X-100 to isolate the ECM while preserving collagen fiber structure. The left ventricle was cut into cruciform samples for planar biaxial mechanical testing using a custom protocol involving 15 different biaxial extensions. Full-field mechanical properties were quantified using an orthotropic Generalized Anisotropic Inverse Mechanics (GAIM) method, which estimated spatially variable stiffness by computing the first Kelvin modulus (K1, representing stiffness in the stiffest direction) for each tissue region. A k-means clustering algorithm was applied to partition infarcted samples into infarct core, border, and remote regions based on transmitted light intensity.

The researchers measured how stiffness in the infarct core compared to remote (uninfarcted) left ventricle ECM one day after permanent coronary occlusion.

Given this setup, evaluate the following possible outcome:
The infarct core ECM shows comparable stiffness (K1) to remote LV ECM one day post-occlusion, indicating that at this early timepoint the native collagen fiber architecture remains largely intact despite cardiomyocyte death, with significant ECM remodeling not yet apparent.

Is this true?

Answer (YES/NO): NO